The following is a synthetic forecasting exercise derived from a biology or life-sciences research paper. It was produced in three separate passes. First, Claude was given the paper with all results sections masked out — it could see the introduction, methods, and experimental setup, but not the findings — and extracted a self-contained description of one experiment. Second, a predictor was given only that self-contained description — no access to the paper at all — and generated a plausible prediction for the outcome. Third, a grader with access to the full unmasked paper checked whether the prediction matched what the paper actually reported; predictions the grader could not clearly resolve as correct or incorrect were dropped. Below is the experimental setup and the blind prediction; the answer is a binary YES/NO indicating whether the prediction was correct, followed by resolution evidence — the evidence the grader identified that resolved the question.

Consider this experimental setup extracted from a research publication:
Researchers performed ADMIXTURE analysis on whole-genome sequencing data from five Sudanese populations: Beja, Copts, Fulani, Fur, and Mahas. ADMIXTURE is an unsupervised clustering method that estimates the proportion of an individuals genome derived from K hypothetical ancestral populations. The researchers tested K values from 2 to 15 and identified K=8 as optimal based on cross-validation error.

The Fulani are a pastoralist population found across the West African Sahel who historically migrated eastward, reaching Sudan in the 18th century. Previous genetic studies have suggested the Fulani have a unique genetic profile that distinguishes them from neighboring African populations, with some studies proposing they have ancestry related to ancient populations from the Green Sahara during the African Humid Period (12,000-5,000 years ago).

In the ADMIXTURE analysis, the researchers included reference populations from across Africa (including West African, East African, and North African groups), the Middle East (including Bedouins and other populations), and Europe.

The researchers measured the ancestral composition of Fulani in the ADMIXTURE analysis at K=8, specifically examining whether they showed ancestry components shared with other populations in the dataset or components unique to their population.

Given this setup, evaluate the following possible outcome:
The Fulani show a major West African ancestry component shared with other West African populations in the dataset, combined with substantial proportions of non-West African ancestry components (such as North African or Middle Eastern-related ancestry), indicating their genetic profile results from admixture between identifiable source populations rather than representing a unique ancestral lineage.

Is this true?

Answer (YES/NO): NO